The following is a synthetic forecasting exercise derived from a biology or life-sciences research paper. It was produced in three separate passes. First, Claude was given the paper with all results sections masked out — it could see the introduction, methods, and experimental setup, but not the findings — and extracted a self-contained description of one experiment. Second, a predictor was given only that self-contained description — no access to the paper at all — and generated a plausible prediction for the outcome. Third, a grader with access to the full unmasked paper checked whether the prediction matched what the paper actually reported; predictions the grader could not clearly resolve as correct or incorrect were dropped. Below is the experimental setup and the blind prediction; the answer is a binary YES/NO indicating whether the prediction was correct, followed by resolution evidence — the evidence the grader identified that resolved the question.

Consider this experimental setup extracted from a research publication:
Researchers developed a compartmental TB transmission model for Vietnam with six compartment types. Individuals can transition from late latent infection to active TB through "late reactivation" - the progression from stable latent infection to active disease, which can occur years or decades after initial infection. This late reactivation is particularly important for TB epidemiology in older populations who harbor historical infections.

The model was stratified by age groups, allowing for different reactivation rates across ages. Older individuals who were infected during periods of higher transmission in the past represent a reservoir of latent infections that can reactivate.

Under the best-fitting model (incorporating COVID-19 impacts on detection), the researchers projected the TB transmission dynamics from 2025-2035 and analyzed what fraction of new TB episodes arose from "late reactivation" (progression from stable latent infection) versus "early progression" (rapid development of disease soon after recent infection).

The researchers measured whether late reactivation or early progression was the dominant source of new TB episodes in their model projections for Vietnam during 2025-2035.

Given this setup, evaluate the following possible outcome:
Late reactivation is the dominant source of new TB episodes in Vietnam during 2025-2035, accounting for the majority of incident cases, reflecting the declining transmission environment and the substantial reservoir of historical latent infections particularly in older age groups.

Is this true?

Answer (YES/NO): NO